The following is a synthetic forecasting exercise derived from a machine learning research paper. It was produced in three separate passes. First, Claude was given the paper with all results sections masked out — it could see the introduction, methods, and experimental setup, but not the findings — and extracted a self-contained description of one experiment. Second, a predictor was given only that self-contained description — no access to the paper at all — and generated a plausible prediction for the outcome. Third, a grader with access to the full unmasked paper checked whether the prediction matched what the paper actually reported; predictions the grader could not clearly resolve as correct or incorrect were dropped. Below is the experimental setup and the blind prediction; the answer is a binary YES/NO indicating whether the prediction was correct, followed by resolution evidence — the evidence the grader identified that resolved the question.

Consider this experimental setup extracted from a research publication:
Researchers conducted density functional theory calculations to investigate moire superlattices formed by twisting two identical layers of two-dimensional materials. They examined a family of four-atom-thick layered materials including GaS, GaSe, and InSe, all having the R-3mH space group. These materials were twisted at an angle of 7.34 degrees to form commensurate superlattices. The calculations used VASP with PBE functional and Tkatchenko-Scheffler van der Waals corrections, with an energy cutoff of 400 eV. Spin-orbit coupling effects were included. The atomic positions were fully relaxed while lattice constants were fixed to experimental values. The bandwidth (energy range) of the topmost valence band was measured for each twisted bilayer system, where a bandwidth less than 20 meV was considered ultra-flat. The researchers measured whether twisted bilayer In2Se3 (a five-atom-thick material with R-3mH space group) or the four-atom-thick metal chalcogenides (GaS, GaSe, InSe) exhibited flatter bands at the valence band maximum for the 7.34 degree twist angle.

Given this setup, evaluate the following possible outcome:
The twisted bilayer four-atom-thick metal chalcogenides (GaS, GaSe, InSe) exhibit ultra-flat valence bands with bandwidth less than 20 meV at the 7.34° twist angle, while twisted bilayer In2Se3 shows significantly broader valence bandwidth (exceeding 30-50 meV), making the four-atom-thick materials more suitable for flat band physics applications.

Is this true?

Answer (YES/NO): NO